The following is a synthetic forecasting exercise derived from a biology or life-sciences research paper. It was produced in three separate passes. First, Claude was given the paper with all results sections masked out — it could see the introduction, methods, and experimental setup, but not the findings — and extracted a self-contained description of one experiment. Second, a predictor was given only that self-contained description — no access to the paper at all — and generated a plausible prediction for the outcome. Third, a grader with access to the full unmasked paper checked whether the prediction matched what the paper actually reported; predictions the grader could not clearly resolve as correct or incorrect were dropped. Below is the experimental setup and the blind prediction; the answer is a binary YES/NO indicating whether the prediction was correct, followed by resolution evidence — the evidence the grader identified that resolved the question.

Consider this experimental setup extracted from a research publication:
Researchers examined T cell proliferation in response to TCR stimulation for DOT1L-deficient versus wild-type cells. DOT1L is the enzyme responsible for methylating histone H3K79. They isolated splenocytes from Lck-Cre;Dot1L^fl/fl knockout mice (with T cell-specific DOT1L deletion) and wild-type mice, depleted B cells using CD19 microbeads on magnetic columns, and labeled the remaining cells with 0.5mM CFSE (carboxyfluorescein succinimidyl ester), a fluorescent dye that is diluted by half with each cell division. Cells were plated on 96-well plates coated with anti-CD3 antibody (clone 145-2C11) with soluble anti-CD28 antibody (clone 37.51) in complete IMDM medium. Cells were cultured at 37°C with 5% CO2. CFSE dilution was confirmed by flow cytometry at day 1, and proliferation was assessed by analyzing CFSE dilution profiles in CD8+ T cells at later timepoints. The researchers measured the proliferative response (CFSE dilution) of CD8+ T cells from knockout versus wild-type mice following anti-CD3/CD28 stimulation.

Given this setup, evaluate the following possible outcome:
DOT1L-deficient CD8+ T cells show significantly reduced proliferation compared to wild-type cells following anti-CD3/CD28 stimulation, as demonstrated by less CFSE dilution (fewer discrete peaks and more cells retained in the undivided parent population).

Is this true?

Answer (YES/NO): NO